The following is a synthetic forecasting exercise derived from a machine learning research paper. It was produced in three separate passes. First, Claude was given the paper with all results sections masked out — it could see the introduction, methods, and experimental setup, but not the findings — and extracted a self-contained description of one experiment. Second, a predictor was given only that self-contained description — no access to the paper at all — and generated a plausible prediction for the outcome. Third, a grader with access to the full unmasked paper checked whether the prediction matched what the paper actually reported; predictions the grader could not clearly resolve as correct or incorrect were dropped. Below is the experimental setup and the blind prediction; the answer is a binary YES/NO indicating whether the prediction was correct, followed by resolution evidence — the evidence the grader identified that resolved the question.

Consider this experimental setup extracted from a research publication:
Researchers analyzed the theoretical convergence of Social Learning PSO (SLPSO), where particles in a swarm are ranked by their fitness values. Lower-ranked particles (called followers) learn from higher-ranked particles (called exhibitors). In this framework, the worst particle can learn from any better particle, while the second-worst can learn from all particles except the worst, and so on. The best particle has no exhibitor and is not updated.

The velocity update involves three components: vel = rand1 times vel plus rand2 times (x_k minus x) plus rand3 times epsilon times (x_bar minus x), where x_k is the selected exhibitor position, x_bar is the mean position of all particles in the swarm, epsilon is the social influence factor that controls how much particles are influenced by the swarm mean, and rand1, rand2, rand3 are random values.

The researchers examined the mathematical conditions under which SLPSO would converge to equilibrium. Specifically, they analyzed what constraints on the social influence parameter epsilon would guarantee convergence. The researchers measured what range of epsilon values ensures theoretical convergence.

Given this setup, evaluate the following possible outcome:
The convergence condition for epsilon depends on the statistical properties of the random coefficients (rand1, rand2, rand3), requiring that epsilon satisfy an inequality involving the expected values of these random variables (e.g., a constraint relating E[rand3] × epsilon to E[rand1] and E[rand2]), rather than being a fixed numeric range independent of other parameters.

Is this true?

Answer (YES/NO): NO